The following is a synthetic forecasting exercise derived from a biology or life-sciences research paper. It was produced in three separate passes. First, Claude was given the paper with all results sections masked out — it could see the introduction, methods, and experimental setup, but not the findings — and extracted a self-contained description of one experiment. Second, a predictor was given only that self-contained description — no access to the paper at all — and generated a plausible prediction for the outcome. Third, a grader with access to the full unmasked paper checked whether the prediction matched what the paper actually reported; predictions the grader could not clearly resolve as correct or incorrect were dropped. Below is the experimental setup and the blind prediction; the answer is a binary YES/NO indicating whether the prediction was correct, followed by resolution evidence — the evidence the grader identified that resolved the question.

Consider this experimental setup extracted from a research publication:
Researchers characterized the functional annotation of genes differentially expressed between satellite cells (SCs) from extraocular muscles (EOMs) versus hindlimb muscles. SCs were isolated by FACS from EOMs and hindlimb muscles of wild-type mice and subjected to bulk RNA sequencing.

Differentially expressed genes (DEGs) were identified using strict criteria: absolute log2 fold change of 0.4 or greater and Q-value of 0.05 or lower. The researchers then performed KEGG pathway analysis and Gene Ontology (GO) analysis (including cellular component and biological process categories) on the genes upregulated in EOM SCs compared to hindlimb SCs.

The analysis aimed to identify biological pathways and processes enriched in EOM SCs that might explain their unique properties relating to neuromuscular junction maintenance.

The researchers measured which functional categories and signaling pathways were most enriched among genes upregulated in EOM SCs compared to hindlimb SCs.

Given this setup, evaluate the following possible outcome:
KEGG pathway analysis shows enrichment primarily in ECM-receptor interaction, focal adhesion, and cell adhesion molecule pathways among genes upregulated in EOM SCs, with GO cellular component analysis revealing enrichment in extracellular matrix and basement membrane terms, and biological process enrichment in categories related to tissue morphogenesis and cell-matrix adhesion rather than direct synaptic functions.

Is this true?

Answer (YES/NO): NO